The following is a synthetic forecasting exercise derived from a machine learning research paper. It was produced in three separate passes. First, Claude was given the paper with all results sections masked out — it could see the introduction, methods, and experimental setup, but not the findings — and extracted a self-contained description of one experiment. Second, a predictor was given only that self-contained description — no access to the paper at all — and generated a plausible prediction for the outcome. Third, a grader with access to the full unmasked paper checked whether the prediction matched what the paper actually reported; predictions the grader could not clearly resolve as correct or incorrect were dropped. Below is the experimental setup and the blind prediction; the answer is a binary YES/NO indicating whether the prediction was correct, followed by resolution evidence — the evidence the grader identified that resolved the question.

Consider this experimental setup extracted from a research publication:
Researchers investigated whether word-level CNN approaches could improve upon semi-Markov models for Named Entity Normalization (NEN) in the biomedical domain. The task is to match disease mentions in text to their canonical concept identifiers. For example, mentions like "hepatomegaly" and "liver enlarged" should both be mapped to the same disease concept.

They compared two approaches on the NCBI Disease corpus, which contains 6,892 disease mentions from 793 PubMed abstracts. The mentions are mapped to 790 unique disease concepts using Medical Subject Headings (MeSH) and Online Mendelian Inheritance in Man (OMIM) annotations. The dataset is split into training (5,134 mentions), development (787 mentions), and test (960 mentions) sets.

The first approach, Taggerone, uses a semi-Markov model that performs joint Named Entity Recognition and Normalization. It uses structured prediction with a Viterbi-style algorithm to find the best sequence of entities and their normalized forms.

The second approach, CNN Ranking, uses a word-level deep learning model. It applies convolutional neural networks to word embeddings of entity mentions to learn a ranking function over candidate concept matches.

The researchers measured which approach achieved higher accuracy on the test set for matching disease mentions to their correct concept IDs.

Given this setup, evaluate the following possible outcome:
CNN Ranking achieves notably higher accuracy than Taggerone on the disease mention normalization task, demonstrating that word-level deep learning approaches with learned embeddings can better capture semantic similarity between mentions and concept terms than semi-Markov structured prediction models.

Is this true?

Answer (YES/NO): NO